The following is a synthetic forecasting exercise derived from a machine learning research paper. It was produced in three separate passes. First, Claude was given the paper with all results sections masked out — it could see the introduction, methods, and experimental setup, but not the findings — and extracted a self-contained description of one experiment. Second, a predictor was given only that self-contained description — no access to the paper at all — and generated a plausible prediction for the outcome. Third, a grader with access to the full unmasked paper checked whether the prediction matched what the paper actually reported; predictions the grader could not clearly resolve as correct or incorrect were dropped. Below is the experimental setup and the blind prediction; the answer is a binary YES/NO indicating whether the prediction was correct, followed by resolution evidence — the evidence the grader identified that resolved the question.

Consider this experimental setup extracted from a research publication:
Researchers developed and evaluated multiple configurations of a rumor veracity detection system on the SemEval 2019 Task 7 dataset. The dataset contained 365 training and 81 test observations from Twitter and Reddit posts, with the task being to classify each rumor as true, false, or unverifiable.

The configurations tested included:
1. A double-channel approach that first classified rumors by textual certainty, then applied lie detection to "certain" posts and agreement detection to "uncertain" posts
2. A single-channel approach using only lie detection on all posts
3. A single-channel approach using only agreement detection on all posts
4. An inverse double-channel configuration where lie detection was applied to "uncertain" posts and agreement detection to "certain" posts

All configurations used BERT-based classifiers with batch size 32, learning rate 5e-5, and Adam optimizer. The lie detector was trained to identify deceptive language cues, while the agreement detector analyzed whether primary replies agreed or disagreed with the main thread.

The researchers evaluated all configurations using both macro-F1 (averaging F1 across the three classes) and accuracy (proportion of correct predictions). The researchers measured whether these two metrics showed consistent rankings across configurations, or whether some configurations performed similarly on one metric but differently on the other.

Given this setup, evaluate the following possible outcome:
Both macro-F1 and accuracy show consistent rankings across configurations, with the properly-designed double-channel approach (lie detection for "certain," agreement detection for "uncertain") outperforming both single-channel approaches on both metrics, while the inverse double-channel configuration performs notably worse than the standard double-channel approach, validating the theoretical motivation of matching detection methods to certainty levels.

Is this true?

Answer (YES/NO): YES